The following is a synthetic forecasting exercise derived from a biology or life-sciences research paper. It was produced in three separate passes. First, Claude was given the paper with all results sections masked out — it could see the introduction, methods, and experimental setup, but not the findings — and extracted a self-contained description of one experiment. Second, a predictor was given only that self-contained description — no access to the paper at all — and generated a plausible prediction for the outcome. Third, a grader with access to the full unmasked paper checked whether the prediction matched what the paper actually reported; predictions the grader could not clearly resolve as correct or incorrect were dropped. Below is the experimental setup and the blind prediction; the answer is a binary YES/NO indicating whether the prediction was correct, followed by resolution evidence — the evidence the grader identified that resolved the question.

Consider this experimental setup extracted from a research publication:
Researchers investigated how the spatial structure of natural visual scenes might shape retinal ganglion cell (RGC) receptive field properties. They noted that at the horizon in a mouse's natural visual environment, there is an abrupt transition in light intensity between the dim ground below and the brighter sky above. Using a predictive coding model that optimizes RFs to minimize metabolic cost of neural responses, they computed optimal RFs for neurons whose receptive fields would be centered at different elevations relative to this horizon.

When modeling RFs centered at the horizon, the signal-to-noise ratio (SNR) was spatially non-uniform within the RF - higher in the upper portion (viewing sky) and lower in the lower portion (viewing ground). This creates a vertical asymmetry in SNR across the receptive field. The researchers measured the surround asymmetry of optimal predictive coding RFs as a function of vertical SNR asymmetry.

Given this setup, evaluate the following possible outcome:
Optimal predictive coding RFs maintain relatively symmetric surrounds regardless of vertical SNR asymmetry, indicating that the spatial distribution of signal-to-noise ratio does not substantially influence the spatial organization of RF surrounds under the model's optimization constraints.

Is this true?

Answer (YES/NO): NO